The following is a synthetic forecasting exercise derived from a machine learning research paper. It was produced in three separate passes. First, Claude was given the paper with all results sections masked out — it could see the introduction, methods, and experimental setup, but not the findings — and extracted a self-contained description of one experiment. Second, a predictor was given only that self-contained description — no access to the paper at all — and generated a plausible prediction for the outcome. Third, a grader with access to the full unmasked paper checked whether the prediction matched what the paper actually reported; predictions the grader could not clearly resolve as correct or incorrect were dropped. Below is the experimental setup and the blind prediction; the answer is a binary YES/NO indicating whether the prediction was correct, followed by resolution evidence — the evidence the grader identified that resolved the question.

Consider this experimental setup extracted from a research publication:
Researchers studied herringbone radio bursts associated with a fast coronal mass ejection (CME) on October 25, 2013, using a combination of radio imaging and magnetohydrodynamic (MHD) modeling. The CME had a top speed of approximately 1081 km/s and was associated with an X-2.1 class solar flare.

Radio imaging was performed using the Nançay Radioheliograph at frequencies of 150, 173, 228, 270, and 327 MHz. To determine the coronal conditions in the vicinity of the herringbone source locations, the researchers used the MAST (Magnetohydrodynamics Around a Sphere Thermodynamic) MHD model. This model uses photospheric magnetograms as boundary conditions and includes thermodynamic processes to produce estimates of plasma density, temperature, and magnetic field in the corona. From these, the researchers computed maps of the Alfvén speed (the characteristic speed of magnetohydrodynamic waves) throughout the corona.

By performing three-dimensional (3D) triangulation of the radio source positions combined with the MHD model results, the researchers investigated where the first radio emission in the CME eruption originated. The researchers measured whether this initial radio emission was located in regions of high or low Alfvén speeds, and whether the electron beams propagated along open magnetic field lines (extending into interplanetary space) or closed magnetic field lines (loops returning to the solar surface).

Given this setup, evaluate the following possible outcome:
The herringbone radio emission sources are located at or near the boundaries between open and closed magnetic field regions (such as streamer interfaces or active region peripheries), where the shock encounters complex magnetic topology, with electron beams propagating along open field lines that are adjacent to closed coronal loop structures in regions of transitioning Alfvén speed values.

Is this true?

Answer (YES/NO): NO